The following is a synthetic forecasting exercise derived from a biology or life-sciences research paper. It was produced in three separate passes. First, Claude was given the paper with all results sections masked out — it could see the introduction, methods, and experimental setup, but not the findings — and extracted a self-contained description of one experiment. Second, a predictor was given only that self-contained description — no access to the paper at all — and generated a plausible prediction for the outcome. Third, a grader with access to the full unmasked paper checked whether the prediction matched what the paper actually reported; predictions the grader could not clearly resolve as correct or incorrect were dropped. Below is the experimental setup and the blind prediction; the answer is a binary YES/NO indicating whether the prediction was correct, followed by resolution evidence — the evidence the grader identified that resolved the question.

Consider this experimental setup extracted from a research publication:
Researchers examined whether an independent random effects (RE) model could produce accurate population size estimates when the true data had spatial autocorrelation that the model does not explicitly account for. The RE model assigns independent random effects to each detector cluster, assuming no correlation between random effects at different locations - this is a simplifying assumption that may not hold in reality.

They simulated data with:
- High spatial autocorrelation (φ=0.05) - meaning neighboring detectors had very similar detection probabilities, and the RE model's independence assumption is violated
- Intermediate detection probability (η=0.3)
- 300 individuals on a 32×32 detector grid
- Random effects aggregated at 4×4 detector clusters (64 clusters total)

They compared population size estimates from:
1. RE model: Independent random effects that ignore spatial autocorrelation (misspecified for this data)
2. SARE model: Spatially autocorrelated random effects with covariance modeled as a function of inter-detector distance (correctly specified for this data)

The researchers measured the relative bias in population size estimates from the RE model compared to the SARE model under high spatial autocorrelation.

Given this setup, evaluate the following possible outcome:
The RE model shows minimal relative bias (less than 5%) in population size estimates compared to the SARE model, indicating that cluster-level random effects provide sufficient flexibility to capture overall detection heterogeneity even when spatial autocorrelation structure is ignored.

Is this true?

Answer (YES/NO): NO